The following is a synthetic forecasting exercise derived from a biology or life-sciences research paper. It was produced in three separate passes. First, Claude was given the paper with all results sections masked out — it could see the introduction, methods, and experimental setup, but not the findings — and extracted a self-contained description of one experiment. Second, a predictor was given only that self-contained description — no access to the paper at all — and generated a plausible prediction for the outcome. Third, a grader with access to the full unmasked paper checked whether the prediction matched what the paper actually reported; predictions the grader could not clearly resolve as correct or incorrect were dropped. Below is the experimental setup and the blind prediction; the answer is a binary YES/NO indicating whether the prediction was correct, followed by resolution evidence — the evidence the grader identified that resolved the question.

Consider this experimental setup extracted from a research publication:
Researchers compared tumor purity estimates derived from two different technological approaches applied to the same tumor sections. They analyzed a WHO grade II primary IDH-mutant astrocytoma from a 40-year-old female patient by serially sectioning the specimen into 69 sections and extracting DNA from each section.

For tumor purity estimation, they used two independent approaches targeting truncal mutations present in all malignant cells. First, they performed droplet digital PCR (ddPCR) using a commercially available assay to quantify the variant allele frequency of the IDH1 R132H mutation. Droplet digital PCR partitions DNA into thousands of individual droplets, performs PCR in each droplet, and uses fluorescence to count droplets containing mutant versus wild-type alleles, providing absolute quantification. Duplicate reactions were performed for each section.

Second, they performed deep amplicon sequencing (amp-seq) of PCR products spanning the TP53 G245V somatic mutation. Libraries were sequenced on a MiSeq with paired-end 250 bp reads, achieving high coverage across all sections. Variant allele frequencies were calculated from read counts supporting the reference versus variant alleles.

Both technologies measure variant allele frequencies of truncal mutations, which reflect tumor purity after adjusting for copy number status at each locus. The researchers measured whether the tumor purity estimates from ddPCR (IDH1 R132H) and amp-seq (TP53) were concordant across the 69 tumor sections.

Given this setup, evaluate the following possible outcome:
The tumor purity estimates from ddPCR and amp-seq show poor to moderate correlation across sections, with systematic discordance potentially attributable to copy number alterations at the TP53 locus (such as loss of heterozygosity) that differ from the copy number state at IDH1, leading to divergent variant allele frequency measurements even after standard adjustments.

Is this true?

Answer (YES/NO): NO